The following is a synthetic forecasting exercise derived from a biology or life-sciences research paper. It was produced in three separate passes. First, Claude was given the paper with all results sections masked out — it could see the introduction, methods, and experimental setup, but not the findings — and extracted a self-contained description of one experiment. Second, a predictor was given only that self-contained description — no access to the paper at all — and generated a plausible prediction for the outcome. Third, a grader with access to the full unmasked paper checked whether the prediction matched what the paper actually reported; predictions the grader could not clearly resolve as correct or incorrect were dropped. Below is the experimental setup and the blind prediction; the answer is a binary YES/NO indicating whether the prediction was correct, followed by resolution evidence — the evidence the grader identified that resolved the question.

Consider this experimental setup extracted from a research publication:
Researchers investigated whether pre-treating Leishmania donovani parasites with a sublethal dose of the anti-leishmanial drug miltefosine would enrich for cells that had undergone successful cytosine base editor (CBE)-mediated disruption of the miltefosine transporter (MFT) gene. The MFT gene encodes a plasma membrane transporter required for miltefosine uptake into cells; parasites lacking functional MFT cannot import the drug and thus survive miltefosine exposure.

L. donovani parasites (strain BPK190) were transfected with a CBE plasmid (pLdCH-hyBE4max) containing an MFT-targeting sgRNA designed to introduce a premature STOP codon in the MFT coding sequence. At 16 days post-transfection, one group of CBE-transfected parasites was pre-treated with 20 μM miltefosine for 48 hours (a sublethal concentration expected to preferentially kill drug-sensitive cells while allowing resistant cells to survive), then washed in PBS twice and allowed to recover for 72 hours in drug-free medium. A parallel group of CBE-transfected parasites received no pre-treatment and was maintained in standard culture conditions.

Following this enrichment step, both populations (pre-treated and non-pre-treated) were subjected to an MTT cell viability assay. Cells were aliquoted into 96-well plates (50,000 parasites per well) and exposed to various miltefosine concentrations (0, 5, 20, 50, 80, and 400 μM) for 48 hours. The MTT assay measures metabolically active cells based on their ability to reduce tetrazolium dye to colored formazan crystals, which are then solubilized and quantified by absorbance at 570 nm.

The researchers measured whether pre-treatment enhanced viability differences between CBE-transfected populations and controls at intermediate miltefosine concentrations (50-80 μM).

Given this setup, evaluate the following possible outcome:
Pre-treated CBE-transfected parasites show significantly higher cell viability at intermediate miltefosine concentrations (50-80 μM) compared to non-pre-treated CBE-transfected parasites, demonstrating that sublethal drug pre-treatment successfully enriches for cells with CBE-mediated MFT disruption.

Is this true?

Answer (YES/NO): YES